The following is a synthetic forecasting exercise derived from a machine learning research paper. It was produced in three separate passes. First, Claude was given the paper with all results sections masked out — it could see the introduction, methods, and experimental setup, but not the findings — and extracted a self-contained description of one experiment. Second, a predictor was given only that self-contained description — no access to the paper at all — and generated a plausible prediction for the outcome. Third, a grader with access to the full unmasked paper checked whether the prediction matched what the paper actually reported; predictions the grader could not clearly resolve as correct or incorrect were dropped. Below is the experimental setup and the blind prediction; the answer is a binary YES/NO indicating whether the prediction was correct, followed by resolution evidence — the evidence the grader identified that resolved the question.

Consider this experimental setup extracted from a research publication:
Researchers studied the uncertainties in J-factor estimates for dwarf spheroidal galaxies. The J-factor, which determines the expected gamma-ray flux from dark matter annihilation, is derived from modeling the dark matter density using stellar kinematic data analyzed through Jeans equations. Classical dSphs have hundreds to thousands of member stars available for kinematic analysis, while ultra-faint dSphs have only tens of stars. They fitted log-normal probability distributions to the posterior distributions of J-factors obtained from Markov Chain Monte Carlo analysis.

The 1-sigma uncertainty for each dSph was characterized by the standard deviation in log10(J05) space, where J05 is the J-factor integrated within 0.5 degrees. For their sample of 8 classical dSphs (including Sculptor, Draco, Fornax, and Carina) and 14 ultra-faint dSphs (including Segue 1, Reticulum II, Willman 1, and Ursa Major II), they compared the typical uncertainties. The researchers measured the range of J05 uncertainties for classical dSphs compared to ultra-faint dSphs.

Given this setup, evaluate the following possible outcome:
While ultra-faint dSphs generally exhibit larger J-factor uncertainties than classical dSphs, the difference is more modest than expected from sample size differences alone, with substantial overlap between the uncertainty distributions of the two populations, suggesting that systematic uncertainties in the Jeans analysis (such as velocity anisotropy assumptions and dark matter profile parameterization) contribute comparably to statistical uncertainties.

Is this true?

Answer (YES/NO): NO